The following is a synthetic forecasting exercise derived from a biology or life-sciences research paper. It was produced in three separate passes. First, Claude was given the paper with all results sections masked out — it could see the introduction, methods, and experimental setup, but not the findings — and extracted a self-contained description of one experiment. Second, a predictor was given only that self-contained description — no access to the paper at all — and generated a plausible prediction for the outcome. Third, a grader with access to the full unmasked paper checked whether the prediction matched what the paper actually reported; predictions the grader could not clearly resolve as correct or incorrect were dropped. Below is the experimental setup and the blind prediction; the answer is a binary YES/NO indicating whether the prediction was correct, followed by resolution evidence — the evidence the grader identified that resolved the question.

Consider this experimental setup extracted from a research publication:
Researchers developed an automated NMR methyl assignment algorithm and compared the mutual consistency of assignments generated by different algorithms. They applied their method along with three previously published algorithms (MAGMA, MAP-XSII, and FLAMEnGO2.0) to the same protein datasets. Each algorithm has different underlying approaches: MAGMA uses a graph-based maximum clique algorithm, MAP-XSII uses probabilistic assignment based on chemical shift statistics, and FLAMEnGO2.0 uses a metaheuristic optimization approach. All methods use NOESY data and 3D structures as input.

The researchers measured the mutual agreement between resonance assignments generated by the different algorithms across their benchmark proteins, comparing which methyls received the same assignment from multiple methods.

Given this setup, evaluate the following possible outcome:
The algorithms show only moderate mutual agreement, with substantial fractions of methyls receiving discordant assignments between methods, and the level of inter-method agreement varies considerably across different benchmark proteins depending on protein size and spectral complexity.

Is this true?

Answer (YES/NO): NO